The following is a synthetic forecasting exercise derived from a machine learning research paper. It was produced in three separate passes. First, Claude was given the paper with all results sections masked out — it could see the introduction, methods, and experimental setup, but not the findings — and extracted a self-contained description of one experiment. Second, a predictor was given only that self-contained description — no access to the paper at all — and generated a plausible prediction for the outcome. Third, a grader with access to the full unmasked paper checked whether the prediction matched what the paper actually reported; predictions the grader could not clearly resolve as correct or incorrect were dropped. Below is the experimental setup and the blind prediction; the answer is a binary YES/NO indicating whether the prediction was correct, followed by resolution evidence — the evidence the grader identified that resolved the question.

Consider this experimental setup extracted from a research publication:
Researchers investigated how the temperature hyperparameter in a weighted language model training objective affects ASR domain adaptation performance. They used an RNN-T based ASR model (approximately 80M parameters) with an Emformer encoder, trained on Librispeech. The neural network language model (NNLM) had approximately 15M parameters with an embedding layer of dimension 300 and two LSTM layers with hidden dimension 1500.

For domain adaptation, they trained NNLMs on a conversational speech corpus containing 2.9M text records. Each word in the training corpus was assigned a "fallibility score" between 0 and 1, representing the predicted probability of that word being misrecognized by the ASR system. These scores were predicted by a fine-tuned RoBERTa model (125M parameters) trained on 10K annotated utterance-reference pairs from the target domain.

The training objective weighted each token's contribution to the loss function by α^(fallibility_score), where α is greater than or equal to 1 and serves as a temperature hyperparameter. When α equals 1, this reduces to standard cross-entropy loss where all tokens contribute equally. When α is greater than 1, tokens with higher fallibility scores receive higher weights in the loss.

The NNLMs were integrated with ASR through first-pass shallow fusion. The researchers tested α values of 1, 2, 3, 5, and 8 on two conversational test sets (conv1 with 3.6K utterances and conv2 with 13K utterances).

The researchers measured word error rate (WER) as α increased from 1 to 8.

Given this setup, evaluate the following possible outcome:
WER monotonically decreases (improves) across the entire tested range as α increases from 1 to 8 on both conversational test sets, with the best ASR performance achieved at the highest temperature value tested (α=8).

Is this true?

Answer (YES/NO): NO